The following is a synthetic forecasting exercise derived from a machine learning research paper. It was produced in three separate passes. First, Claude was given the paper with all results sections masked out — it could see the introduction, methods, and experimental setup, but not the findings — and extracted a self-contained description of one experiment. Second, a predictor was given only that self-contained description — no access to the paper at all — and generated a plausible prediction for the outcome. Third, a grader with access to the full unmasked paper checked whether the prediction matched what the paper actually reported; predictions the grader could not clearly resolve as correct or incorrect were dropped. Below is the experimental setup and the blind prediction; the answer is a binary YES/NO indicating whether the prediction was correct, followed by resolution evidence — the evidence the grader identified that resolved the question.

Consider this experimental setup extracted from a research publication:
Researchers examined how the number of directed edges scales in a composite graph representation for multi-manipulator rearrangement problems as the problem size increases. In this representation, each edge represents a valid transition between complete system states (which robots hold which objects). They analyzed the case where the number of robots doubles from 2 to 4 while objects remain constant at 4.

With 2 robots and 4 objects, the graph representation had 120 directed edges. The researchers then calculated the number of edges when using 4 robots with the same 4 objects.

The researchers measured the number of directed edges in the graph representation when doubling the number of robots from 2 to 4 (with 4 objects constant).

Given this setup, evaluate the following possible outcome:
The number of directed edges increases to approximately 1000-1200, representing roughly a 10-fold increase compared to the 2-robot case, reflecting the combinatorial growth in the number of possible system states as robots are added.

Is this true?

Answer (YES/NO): NO